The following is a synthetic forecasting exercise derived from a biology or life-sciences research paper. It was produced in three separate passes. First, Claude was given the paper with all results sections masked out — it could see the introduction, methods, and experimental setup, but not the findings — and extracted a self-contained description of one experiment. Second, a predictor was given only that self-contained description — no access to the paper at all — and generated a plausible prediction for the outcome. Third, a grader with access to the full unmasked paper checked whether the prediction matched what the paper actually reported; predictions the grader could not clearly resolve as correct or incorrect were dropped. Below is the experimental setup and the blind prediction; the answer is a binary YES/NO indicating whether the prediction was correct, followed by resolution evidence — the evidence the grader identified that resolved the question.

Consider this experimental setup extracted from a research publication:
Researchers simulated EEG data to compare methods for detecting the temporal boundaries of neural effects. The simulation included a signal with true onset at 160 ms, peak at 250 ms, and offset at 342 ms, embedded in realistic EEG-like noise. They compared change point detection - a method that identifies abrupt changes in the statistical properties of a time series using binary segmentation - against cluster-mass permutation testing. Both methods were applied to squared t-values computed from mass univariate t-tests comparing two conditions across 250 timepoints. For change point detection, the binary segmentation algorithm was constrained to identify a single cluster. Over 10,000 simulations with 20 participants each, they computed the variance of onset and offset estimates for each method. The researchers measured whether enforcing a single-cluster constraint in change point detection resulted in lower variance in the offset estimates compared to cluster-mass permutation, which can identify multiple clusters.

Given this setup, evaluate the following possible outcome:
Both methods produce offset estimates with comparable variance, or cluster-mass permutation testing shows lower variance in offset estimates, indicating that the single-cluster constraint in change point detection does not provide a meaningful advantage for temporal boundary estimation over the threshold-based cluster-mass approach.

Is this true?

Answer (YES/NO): NO